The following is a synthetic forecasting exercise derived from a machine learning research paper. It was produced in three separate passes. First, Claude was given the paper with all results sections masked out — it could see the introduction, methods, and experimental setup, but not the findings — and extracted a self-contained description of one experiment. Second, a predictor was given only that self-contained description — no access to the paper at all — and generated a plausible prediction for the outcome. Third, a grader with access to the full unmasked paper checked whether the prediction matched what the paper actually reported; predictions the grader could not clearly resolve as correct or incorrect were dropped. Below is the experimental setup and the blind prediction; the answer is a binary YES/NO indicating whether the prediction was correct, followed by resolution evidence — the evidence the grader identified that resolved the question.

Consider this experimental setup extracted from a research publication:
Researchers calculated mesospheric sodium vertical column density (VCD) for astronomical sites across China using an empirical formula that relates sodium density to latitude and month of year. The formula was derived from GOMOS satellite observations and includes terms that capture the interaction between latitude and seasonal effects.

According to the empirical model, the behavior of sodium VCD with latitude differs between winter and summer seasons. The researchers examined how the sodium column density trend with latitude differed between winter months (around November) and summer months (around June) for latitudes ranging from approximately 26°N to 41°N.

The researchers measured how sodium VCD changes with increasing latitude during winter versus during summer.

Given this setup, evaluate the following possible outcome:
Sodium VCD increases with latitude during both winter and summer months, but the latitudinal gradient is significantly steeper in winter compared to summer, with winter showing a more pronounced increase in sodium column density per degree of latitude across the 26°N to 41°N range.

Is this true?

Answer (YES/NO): NO